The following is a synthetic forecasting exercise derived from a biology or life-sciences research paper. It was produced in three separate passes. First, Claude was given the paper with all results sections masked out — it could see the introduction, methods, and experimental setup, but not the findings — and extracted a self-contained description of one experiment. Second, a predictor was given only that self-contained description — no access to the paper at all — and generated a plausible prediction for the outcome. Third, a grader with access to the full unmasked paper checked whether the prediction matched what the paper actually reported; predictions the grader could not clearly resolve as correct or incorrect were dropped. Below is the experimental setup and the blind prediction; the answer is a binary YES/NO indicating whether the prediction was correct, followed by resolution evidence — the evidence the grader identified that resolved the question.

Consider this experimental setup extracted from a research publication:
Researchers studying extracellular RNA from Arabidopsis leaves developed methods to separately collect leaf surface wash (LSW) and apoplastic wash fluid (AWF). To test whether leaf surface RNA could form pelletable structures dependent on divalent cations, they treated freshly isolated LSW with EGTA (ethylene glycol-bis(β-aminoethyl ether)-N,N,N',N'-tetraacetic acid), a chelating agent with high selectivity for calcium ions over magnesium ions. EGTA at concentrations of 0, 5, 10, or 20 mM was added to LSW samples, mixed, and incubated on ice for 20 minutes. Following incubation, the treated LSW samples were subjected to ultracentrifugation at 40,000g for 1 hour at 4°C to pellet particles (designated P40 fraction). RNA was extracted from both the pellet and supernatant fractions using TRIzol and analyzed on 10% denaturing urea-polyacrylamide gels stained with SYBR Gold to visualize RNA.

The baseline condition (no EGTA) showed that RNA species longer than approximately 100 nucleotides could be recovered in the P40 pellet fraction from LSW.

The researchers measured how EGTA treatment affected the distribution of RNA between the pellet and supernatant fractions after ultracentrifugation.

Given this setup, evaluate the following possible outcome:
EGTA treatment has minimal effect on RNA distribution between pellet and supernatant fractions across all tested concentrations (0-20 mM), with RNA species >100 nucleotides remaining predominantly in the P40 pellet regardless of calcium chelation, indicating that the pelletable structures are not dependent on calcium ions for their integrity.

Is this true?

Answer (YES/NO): NO